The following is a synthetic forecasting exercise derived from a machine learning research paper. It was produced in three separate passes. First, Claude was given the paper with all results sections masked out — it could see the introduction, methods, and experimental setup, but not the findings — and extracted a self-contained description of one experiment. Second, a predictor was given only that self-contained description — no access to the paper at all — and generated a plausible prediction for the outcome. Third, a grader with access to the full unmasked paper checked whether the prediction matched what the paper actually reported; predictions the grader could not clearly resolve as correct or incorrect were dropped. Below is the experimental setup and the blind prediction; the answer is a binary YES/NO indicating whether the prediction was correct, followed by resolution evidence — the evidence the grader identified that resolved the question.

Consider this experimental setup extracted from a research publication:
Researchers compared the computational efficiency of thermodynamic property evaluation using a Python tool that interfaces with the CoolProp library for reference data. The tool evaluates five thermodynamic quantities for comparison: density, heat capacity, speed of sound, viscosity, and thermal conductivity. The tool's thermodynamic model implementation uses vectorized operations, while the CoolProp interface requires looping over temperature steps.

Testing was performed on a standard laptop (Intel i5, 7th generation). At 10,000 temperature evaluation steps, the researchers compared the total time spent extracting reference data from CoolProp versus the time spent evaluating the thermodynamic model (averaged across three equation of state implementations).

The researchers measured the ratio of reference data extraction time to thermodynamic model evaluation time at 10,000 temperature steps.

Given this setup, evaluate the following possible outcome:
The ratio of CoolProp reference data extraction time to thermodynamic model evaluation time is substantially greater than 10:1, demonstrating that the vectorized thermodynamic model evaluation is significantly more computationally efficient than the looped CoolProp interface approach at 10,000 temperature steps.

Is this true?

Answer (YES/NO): YES